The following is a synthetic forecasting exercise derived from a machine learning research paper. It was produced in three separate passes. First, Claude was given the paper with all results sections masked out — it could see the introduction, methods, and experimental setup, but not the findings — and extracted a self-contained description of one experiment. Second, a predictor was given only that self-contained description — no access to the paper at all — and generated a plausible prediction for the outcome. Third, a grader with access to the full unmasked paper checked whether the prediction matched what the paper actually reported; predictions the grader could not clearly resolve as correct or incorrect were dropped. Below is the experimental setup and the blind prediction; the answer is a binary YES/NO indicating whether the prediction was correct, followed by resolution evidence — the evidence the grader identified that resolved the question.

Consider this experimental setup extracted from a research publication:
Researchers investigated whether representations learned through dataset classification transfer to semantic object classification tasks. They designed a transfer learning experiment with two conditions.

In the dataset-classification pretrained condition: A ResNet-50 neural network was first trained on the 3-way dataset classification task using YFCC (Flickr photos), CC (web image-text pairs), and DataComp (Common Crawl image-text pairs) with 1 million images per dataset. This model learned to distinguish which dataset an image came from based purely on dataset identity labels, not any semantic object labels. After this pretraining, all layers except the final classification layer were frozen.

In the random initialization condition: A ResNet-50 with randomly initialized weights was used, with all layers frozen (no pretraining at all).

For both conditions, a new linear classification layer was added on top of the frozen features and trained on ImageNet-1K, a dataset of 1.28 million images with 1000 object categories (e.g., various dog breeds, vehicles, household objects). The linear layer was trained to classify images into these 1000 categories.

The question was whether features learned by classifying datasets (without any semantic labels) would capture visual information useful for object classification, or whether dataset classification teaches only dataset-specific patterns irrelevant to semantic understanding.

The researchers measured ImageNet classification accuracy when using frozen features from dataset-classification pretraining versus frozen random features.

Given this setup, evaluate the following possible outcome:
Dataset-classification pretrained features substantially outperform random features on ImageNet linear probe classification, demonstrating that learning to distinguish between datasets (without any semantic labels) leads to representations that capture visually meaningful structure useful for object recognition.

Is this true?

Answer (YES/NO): YES